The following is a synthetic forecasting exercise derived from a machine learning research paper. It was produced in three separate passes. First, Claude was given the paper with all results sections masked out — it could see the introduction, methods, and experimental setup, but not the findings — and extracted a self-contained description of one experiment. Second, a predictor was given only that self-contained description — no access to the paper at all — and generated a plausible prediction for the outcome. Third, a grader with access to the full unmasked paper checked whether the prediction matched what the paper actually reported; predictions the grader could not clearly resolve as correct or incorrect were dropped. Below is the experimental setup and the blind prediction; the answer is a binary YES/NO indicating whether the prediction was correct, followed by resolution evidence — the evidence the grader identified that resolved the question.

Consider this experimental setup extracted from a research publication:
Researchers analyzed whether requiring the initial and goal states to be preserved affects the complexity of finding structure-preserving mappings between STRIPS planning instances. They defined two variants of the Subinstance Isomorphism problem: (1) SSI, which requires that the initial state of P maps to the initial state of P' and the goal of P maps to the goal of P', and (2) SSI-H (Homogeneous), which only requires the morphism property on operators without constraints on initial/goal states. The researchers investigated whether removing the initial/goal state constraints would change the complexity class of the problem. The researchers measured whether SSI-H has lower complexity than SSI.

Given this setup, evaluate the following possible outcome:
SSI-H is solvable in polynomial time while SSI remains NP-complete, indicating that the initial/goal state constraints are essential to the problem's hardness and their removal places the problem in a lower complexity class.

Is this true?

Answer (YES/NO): NO